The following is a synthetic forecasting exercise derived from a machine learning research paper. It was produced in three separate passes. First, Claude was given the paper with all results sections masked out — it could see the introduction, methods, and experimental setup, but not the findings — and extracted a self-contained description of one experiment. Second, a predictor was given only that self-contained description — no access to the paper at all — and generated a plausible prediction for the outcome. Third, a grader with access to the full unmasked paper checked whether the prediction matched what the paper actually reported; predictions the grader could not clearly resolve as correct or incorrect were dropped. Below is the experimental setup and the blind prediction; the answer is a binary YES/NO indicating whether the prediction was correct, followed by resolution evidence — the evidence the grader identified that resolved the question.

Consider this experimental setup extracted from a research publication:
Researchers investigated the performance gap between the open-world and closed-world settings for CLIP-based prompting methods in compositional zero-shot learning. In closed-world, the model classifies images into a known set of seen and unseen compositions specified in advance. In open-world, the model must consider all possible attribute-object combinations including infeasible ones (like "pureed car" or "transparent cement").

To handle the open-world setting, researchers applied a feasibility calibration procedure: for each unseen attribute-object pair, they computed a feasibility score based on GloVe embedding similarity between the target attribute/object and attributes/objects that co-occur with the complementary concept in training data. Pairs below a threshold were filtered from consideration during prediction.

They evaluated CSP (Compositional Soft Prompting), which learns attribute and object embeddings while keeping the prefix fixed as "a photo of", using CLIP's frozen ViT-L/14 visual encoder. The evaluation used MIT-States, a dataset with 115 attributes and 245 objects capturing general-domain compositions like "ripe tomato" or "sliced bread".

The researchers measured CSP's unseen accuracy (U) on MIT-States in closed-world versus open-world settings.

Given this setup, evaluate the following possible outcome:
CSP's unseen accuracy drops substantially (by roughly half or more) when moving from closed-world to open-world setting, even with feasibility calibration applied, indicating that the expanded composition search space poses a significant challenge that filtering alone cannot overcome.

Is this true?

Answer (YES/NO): YES